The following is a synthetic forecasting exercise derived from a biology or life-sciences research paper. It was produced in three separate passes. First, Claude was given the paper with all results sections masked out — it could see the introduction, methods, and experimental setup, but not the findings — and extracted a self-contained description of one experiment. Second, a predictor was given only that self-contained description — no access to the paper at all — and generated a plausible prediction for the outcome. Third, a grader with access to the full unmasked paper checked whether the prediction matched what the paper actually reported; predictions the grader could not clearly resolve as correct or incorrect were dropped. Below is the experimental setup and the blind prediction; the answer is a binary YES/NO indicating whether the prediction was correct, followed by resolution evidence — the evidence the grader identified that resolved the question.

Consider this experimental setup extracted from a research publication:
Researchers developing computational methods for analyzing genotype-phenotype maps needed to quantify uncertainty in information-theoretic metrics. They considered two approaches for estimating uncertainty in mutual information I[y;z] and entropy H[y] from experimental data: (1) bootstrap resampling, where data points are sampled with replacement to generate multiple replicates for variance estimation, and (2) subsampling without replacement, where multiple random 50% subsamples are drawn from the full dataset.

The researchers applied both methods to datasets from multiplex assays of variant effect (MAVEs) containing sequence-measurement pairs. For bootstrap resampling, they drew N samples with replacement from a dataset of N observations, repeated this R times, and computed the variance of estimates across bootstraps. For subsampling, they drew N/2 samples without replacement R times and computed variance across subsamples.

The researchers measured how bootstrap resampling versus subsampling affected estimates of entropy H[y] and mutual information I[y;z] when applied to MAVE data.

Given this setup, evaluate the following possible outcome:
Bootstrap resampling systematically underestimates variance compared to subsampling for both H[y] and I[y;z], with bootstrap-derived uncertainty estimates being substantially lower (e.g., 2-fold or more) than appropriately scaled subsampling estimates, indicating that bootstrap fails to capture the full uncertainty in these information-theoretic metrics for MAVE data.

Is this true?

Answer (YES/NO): NO